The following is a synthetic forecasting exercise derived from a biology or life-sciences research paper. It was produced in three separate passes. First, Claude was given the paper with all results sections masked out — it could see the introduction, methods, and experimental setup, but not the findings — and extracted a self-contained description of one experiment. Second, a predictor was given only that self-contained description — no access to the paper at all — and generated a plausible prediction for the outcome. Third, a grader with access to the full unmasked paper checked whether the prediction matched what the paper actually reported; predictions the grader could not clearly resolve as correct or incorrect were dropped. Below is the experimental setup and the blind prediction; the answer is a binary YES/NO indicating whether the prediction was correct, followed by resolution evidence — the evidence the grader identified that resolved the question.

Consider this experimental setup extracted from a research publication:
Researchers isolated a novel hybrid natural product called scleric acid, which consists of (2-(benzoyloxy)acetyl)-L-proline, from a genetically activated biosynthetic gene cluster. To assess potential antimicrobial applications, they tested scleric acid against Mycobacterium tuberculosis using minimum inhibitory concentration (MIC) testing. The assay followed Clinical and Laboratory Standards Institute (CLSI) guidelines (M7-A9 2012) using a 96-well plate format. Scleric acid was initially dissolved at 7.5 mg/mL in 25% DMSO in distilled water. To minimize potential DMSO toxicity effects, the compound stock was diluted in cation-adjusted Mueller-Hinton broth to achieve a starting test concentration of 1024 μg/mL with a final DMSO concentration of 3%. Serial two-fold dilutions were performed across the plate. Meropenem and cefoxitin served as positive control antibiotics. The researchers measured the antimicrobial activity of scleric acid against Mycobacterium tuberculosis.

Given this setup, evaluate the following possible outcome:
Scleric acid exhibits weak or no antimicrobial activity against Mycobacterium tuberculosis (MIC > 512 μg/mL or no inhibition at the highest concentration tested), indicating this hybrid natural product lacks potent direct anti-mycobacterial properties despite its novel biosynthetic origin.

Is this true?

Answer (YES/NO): NO